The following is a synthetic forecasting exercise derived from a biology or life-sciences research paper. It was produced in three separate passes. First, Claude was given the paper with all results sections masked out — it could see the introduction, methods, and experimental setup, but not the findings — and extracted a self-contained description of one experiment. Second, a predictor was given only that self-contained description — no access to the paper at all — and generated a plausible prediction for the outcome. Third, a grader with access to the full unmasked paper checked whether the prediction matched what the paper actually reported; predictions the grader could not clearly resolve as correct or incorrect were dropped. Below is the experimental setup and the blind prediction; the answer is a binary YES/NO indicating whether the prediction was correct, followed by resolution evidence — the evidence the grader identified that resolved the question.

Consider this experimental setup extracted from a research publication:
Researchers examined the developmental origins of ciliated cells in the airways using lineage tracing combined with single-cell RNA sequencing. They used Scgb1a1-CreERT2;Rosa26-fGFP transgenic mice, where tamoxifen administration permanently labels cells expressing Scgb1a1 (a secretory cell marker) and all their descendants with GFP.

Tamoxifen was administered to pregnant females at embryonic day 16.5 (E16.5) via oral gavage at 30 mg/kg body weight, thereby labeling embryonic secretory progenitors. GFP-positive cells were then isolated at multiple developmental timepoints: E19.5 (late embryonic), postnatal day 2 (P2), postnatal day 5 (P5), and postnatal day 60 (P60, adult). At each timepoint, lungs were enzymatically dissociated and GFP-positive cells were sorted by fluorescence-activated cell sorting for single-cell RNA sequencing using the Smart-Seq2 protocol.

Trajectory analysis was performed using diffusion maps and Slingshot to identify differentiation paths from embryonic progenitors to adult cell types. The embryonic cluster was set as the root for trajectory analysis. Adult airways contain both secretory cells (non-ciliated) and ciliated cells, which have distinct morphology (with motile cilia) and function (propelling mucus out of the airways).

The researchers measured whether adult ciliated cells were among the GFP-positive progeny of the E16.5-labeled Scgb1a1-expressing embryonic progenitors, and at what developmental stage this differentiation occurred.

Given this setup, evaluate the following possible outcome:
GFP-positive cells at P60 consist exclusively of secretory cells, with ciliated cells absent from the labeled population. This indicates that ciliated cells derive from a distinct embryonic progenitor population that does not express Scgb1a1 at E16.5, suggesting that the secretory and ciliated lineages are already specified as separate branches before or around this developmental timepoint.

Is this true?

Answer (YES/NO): NO